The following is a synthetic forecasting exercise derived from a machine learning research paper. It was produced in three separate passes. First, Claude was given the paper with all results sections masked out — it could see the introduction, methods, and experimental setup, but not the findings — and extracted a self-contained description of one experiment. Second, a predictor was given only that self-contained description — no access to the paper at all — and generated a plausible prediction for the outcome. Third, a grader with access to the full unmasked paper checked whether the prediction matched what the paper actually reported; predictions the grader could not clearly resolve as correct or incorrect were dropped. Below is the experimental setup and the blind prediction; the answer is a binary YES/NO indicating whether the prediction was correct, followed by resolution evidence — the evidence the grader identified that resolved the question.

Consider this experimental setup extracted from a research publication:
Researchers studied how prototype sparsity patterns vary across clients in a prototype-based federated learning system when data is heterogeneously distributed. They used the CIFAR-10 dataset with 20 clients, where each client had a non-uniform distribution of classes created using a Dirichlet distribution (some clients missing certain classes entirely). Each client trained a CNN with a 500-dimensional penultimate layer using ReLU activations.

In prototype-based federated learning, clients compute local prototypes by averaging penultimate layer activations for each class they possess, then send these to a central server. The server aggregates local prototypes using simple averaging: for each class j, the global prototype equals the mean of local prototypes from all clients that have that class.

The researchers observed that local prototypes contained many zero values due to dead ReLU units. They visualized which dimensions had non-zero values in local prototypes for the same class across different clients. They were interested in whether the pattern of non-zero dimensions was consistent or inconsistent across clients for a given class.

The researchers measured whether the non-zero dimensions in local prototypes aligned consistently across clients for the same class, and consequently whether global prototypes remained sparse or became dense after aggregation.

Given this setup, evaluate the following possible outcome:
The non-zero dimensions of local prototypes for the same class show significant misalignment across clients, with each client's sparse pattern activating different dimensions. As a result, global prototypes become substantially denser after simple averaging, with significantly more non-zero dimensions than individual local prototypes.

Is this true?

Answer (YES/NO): YES